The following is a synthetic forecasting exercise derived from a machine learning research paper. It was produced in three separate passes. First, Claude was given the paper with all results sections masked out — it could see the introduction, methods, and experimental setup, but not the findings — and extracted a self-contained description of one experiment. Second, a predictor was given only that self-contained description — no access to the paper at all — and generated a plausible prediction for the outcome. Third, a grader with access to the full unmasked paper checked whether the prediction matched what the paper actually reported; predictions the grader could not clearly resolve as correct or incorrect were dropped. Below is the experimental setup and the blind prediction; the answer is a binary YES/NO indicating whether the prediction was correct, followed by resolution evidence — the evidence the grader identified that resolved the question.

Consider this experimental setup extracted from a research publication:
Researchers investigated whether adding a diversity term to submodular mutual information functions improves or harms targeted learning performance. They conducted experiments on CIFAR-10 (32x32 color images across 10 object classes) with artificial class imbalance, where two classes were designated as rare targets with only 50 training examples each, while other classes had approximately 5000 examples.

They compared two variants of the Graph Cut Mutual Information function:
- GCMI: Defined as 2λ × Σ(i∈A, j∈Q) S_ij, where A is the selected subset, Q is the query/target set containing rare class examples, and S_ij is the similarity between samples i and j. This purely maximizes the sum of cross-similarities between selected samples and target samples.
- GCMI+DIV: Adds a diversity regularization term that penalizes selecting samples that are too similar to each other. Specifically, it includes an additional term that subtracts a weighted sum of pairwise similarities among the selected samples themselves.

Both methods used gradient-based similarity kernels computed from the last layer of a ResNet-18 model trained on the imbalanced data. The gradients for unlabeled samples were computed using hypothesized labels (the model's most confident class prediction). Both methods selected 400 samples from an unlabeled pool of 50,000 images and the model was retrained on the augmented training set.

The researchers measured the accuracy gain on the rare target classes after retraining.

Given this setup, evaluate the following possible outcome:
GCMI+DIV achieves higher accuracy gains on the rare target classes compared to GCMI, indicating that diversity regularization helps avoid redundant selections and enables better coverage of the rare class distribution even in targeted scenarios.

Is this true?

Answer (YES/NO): YES